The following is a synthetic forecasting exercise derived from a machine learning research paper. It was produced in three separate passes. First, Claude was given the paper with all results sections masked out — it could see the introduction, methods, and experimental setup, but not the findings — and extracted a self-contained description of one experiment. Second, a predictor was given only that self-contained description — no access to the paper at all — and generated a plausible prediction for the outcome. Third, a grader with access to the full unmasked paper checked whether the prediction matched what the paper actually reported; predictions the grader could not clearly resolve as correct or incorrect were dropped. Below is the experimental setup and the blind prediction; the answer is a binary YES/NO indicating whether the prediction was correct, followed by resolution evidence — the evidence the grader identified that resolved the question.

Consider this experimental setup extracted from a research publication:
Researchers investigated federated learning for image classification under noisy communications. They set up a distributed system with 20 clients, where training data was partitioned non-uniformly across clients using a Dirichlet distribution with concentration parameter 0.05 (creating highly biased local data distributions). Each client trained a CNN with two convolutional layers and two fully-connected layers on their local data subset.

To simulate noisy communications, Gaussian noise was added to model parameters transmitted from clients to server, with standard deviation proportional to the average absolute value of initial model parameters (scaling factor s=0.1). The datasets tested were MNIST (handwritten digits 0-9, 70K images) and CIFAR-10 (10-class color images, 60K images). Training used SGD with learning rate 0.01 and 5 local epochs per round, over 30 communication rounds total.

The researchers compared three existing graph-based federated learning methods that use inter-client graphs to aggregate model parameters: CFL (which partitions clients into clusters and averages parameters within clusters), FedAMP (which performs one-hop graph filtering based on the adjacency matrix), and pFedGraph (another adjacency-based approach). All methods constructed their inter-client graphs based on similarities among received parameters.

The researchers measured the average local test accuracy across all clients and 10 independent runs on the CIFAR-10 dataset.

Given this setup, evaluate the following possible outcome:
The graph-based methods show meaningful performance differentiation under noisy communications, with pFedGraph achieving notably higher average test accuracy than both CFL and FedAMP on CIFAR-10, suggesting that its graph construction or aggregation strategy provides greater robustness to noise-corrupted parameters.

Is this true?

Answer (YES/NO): NO